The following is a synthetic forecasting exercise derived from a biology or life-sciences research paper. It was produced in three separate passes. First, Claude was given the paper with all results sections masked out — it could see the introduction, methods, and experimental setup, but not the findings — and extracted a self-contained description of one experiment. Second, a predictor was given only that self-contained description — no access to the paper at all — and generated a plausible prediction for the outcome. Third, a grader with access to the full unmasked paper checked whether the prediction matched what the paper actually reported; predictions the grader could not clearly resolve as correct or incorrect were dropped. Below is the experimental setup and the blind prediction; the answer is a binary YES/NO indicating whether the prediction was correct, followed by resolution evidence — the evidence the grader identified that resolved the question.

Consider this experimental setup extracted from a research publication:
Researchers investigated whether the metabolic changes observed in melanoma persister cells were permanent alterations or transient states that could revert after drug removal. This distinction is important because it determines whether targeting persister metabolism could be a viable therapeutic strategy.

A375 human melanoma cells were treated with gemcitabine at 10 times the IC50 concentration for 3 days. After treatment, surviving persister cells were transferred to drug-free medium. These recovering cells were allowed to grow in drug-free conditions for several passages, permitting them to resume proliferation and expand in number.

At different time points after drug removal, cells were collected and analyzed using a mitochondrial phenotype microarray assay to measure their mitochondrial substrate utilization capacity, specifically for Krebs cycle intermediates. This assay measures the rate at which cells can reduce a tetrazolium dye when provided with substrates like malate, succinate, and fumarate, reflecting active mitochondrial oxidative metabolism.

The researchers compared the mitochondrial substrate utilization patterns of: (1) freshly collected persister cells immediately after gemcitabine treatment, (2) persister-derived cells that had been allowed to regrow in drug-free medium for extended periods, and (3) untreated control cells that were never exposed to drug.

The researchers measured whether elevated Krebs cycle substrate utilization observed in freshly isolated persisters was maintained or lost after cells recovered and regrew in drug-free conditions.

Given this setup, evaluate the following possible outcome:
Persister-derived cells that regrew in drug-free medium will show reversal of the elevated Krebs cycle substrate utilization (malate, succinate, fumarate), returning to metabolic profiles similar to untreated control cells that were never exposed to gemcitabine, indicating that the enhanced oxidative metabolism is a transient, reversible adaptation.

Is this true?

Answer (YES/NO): YES